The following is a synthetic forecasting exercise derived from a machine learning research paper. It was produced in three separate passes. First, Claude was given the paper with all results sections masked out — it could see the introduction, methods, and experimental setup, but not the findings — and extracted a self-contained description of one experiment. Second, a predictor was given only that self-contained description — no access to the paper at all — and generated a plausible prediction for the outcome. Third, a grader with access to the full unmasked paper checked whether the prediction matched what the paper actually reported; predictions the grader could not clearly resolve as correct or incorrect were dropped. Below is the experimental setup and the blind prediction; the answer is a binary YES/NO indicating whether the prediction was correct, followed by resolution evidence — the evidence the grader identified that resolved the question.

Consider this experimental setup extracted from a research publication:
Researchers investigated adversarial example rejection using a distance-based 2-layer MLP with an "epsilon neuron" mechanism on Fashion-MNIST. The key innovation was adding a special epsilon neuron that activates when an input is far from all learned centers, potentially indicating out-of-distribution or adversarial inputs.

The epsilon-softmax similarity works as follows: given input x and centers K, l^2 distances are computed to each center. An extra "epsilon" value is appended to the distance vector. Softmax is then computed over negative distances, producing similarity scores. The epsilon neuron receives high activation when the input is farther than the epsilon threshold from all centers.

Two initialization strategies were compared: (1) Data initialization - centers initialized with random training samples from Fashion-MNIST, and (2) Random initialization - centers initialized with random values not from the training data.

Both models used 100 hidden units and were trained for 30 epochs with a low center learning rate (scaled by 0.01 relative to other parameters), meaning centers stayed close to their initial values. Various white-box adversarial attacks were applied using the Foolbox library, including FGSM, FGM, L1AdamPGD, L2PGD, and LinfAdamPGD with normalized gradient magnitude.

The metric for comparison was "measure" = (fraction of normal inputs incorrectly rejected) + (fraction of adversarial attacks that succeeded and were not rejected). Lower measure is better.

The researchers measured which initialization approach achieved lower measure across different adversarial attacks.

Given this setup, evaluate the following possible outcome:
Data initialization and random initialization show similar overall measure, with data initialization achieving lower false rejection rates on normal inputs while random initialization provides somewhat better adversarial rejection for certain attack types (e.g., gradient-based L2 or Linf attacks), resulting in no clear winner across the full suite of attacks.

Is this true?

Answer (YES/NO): NO